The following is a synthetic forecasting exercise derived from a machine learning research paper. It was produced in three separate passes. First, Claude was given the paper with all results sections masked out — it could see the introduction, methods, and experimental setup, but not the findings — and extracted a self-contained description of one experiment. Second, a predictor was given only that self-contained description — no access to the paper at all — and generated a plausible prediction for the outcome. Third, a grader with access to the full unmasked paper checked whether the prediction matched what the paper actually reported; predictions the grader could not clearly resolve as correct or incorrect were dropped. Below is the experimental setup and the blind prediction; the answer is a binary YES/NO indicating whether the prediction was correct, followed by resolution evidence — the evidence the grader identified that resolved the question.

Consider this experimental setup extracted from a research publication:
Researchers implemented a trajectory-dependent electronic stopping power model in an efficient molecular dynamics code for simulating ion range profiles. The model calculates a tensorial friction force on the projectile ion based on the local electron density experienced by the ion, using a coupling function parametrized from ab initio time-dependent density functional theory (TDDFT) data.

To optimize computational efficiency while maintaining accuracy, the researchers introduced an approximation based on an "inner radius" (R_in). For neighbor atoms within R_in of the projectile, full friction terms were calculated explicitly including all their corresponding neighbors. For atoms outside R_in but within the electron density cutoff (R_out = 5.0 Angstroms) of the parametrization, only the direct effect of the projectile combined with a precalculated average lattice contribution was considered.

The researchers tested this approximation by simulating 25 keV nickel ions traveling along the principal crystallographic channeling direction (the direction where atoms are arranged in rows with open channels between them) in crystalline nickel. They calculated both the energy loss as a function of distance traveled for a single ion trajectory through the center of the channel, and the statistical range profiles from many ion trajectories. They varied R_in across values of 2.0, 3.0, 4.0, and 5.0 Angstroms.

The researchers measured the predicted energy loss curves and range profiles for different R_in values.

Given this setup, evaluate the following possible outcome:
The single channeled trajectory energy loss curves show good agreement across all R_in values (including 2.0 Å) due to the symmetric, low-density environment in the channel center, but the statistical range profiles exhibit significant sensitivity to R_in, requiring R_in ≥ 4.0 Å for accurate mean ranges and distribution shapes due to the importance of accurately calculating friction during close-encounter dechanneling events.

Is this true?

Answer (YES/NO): NO